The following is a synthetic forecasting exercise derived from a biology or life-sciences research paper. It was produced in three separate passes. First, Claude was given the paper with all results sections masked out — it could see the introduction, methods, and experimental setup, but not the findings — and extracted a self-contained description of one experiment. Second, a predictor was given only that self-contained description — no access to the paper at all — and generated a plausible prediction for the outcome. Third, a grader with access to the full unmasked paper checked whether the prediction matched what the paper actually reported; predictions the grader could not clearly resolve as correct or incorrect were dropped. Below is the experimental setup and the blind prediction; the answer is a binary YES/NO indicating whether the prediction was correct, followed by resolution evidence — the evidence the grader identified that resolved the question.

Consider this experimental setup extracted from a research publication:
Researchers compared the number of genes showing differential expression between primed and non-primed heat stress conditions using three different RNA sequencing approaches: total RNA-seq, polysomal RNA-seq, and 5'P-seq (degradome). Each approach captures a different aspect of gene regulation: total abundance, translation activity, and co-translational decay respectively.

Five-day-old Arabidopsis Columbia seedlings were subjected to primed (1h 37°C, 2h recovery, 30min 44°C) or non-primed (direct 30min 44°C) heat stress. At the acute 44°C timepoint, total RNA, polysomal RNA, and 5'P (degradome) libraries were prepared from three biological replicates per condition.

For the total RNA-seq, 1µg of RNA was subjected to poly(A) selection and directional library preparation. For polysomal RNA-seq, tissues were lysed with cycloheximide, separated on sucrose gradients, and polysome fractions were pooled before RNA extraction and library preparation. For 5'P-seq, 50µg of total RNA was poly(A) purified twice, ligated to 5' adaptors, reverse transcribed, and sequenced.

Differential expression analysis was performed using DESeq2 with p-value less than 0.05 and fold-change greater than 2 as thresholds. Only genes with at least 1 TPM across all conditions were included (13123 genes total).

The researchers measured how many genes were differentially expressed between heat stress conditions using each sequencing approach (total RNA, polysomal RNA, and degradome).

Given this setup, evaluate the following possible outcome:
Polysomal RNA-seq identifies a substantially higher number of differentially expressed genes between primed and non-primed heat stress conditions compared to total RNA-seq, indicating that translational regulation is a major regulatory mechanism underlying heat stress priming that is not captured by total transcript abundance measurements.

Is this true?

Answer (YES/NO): NO